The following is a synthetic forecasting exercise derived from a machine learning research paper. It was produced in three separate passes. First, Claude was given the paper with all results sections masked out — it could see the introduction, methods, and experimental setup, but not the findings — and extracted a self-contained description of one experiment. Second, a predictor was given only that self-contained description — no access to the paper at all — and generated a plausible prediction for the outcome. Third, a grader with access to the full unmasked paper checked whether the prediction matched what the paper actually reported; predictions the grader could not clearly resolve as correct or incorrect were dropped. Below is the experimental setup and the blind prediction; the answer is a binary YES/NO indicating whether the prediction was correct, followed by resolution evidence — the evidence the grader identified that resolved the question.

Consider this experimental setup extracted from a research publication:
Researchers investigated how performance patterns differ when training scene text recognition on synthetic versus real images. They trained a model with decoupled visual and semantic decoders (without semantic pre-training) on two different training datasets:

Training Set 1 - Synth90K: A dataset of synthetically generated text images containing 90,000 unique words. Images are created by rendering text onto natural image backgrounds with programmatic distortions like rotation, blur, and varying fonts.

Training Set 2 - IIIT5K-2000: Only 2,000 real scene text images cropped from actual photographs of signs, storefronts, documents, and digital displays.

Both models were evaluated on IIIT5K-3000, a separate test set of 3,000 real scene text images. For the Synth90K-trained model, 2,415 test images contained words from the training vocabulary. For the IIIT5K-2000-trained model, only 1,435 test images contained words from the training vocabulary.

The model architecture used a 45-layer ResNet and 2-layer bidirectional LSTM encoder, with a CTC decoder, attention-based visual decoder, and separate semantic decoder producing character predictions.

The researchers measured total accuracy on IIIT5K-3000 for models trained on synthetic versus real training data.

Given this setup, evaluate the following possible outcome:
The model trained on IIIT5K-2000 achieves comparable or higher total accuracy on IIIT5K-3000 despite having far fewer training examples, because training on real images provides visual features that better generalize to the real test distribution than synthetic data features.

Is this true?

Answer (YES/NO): NO